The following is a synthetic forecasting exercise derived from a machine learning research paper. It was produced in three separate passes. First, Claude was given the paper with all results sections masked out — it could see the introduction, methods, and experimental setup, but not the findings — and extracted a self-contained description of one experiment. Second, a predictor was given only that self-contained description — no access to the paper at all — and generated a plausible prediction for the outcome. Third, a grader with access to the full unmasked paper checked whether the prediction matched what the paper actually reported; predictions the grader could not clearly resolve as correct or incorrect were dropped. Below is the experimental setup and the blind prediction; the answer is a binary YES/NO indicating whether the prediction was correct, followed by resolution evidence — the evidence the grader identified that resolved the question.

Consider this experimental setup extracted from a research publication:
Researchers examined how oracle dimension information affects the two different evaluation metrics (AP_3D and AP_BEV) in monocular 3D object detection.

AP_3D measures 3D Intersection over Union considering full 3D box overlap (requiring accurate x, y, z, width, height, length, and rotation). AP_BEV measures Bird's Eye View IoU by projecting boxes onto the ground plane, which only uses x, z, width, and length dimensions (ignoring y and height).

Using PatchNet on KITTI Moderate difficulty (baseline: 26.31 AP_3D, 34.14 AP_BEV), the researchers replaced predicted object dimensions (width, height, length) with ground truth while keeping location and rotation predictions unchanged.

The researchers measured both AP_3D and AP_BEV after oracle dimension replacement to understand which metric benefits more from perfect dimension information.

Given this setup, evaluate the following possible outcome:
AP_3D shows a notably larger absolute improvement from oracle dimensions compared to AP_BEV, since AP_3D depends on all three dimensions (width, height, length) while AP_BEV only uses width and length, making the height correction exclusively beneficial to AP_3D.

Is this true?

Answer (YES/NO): YES